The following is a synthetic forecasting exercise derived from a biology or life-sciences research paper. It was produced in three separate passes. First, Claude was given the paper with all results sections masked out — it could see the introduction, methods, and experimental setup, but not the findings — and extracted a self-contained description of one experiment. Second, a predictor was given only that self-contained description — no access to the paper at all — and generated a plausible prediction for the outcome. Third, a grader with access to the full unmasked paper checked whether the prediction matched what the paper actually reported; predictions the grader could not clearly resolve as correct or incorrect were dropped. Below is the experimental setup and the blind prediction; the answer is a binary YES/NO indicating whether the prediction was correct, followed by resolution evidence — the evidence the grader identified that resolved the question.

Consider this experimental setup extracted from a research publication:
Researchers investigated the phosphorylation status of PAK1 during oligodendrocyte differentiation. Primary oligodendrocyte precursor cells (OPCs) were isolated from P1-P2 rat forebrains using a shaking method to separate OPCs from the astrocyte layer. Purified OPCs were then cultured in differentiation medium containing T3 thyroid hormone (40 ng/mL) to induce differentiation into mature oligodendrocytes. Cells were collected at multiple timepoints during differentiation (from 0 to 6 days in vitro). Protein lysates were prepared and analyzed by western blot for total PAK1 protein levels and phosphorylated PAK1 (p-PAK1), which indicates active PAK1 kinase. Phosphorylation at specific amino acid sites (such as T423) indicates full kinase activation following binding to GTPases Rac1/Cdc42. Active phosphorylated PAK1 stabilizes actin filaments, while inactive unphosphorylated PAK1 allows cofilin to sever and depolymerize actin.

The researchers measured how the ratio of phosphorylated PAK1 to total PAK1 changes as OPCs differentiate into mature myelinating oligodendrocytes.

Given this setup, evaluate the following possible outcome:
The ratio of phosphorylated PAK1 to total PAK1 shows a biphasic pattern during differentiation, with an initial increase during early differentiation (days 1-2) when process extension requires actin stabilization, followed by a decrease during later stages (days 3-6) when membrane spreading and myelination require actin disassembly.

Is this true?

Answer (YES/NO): NO